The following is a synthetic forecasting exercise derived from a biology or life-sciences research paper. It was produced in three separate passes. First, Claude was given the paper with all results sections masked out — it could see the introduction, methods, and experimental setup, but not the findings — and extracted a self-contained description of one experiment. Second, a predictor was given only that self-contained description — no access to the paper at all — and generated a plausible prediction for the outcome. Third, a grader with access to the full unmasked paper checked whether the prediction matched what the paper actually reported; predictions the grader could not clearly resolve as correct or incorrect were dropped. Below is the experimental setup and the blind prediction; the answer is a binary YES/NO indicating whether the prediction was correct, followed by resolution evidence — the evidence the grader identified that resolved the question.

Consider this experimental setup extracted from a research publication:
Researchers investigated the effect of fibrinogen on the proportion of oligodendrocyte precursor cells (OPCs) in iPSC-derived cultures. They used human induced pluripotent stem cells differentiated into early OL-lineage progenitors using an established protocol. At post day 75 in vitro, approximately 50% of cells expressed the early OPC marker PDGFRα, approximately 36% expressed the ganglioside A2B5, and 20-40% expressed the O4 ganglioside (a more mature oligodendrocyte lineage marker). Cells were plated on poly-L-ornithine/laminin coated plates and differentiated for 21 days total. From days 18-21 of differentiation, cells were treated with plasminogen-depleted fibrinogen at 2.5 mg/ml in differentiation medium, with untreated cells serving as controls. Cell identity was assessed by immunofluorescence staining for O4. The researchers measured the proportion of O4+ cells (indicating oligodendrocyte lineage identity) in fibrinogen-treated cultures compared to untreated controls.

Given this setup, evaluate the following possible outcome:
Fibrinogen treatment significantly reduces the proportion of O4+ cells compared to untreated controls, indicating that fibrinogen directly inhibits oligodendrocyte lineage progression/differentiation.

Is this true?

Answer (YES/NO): YES